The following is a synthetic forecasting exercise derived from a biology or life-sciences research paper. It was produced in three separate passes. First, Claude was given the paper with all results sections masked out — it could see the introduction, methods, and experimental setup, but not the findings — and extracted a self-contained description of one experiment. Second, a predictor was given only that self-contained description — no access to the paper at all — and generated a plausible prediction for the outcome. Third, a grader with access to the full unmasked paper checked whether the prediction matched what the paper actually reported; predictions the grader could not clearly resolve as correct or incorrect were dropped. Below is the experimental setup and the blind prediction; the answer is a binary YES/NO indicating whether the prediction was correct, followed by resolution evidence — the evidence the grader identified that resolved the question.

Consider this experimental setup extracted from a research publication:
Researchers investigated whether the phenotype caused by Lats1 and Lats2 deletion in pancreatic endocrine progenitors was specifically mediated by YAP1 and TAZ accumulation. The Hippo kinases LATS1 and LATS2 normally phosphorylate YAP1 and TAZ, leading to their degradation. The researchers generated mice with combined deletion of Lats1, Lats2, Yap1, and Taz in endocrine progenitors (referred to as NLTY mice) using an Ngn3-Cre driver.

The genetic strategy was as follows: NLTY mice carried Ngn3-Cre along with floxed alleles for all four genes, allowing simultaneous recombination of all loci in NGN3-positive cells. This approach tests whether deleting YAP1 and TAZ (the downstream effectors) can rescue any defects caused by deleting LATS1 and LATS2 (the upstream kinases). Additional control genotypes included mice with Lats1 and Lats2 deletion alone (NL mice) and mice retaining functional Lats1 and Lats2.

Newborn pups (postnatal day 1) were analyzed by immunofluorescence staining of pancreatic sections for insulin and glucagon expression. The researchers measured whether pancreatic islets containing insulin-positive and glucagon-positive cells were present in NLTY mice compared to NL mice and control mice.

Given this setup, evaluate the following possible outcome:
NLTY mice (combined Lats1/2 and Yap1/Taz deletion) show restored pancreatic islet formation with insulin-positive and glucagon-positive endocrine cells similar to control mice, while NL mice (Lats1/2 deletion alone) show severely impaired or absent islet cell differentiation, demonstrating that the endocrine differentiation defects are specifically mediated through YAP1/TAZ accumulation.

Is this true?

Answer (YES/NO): YES